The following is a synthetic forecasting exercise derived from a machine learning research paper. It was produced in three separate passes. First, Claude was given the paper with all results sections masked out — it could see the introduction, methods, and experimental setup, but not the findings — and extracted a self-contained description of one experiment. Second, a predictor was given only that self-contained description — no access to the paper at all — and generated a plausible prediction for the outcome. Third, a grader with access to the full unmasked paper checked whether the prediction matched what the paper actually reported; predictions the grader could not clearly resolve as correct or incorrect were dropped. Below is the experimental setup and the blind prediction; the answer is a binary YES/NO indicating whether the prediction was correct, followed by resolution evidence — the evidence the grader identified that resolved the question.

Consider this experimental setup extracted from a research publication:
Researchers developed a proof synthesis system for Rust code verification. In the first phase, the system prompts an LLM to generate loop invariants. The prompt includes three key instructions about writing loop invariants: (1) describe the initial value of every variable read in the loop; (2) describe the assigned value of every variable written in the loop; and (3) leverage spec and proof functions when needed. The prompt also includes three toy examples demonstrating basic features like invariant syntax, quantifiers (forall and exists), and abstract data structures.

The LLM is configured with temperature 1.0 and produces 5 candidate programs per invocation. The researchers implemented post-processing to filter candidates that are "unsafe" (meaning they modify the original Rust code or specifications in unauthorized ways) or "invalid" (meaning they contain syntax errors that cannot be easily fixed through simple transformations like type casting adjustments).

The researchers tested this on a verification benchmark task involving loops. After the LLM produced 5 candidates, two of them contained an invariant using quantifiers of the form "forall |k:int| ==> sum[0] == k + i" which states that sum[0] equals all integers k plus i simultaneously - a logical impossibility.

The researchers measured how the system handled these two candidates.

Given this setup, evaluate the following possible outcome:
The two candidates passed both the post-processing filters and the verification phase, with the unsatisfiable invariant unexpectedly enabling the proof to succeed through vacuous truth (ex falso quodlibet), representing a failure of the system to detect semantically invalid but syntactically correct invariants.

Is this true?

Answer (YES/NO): NO